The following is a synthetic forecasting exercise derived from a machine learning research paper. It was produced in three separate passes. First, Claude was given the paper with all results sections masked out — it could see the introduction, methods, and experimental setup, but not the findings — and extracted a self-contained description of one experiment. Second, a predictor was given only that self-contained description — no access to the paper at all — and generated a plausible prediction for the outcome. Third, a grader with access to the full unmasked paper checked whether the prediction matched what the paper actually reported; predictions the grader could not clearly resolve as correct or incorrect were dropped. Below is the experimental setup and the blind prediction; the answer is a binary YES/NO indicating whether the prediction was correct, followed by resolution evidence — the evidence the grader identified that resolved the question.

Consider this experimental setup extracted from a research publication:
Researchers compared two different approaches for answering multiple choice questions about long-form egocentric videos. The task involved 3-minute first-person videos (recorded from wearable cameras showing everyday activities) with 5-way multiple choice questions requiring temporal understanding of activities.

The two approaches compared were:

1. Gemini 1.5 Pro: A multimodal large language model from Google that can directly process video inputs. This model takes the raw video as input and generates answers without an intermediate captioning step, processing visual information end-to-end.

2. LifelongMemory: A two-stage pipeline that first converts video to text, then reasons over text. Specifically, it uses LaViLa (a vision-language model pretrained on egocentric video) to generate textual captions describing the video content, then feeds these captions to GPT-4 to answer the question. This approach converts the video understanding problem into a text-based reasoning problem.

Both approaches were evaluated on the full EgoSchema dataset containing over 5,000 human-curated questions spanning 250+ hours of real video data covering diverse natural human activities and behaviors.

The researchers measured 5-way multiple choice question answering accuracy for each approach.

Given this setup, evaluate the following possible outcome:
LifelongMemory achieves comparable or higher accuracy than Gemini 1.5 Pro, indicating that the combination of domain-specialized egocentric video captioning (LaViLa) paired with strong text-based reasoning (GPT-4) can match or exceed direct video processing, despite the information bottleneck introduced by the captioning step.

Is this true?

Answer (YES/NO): YES